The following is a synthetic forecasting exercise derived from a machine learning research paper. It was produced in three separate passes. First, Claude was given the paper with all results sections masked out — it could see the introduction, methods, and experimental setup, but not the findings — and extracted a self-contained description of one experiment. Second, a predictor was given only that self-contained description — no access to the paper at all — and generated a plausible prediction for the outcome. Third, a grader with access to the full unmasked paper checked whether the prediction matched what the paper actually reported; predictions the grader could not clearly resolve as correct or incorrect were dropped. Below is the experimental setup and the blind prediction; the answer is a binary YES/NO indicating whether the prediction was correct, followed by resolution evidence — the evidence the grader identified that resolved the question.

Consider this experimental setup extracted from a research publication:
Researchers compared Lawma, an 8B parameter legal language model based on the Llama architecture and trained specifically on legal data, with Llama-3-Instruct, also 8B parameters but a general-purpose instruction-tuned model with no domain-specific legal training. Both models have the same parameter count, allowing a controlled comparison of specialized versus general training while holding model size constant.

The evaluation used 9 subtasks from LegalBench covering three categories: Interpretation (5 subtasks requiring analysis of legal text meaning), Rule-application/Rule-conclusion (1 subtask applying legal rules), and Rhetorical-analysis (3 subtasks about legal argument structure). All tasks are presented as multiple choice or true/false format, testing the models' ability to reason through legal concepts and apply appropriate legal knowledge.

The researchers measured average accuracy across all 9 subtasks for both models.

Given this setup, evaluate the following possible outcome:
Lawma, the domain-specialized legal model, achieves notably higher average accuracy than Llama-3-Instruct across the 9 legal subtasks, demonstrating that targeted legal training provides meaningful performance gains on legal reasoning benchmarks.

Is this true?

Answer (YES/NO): NO